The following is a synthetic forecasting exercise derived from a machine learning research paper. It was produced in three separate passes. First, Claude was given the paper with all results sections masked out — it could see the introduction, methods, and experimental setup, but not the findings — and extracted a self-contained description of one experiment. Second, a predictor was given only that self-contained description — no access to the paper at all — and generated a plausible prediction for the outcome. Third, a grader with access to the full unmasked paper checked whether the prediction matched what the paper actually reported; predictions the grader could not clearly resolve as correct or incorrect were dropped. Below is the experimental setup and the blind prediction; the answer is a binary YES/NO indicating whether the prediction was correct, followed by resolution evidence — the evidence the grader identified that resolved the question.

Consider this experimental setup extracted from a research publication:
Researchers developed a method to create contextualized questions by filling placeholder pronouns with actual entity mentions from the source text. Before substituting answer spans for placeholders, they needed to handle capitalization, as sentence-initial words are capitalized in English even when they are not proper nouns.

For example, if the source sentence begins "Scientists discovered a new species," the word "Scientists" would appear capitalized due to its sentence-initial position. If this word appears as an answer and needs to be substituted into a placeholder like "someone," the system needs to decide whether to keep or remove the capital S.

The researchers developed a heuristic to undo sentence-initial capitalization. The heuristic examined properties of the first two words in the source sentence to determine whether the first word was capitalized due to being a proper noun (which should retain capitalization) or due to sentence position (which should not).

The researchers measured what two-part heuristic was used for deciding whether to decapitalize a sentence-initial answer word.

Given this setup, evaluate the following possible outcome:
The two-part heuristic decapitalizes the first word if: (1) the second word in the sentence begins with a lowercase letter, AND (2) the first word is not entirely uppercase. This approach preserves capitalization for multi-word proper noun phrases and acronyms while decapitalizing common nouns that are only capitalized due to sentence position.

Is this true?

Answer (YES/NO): NO